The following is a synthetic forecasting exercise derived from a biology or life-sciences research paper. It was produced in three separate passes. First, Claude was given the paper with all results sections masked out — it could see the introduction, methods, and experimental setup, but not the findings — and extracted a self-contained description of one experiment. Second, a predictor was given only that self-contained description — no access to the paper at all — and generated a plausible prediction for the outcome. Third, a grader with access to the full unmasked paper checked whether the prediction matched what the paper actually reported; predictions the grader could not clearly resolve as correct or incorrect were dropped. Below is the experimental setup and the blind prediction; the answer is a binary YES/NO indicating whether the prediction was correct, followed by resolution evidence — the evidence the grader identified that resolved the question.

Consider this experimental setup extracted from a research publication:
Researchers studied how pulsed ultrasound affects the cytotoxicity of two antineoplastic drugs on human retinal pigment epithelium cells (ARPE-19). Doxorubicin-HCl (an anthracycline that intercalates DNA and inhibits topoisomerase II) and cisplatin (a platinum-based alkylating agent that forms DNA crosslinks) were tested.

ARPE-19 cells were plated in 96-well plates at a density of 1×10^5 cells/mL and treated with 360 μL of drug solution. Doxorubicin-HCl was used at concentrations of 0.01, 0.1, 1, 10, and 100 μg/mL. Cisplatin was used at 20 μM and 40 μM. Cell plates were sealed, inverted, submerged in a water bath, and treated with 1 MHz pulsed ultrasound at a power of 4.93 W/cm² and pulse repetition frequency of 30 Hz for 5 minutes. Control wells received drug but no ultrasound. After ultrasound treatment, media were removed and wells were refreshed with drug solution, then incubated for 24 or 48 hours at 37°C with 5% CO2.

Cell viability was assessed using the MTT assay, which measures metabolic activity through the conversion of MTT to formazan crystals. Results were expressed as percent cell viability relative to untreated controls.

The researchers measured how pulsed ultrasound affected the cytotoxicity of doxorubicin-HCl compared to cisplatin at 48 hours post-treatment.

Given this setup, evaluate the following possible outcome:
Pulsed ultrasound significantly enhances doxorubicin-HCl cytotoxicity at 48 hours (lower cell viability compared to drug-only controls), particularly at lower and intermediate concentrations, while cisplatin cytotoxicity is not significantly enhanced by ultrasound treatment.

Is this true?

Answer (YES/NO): NO